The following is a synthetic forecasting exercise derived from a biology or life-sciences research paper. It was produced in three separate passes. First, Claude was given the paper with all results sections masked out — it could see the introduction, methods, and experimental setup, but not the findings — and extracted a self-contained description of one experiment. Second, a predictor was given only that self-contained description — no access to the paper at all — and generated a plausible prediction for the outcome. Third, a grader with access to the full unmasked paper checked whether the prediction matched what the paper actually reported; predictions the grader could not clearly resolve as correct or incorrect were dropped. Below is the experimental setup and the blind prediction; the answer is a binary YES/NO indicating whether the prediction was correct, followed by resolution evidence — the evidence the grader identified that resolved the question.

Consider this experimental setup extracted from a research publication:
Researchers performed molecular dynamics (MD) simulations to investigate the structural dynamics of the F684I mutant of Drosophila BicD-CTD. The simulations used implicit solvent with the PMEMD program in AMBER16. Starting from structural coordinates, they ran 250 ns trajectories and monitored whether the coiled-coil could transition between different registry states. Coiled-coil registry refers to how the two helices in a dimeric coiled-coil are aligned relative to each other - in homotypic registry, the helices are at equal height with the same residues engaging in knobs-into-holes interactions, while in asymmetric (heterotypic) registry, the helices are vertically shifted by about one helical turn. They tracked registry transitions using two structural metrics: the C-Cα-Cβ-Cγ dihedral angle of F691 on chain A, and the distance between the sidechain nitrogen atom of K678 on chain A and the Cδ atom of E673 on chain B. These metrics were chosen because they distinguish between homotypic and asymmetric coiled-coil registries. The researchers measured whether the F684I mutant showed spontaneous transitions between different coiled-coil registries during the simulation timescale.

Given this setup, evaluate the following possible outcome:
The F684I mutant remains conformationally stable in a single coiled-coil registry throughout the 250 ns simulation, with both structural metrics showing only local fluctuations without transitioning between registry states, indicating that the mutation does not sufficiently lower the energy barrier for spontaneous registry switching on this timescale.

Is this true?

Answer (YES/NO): NO